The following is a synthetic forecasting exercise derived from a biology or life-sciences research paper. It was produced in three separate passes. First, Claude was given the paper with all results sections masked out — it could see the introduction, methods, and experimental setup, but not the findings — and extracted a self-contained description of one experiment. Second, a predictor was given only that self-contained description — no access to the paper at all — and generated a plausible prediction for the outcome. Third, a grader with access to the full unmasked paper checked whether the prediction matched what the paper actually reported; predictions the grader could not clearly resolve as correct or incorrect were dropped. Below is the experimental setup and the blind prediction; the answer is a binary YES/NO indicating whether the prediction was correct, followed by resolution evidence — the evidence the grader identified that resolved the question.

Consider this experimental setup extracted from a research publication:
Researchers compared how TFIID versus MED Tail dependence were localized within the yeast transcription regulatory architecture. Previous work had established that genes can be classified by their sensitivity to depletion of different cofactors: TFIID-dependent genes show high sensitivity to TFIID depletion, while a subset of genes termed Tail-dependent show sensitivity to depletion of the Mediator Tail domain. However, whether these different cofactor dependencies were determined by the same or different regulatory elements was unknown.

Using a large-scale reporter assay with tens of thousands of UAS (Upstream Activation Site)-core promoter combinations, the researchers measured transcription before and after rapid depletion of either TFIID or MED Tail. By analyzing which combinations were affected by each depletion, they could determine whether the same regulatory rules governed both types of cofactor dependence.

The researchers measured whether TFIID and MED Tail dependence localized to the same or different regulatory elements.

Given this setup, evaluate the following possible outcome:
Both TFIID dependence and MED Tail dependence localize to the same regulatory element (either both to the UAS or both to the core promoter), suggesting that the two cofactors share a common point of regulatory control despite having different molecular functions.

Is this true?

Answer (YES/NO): NO